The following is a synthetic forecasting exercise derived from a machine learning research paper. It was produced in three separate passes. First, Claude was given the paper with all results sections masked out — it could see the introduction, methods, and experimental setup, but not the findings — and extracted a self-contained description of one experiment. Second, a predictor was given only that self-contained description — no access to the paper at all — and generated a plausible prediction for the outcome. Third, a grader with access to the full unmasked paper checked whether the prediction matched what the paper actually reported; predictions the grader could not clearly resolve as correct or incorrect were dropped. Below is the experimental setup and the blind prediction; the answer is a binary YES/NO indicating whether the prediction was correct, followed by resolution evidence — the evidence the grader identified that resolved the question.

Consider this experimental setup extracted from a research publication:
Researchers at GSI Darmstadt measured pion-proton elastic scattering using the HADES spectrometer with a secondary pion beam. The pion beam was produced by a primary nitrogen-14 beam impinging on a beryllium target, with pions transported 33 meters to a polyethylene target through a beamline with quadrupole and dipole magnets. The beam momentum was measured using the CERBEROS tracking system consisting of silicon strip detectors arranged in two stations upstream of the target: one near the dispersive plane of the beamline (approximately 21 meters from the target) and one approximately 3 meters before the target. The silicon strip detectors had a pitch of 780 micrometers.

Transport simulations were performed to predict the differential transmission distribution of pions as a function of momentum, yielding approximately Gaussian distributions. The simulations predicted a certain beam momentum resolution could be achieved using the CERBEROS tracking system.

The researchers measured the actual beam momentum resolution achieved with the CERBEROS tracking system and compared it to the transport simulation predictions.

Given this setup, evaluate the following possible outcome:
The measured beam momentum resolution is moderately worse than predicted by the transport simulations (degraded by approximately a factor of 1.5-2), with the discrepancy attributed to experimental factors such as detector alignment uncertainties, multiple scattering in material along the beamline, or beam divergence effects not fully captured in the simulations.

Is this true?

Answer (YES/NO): YES